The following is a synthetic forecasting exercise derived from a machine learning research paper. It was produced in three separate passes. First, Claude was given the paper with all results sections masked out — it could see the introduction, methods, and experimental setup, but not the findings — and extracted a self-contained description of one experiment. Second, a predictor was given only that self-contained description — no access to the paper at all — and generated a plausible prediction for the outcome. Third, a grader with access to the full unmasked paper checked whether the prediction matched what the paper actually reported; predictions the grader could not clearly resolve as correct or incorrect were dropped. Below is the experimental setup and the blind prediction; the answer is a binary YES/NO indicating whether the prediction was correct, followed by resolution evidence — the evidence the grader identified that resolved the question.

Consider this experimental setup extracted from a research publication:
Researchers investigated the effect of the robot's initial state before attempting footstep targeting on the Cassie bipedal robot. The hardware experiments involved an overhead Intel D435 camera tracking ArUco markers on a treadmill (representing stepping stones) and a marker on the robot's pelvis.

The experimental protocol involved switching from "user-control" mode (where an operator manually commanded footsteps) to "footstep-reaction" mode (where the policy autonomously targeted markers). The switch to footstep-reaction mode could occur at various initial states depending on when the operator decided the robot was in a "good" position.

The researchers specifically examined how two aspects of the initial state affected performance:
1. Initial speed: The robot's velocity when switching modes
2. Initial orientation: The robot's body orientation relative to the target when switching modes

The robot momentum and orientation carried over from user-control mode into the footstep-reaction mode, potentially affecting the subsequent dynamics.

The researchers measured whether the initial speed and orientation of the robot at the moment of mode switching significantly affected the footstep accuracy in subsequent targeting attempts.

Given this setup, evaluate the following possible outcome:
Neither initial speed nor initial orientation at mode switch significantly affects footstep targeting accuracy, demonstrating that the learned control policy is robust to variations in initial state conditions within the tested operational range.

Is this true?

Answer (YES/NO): NO